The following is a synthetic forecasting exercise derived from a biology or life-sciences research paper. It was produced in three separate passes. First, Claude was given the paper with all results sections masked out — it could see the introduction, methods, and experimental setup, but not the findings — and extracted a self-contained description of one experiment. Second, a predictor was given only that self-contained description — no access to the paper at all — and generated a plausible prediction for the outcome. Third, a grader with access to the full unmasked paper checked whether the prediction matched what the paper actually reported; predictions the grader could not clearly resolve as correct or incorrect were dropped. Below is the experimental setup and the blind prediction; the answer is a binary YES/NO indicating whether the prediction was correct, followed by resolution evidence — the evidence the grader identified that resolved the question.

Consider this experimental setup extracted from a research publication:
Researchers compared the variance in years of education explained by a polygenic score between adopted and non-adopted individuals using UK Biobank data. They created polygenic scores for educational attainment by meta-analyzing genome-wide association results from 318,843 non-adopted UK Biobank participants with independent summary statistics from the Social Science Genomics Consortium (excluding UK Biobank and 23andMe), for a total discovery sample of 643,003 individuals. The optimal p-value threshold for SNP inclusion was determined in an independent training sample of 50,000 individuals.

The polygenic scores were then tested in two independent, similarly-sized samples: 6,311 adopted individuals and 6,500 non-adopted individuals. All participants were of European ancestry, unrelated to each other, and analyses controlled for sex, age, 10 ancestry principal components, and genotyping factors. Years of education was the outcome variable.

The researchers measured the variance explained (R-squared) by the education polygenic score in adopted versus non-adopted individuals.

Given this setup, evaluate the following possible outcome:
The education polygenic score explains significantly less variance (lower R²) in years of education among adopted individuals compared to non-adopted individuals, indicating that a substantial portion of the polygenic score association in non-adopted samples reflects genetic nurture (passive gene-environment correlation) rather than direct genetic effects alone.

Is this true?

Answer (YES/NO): YES